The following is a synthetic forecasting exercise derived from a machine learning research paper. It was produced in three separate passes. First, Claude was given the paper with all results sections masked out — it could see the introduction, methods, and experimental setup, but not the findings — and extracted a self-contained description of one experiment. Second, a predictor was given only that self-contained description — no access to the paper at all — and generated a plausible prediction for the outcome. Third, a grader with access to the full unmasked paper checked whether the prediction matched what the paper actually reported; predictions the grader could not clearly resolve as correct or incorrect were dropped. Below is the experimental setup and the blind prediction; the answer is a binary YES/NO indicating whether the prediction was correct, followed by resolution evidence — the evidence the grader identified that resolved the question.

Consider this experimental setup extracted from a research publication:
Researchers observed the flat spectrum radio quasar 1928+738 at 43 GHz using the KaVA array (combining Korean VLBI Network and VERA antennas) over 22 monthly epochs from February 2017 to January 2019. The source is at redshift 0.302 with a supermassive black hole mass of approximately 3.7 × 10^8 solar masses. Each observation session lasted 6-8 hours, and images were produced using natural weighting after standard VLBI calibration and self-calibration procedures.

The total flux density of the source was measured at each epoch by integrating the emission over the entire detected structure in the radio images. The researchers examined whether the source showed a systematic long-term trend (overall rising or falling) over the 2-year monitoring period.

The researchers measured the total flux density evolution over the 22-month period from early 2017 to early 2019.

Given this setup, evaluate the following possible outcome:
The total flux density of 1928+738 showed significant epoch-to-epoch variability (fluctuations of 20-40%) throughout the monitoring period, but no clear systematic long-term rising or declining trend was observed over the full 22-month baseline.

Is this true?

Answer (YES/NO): NO